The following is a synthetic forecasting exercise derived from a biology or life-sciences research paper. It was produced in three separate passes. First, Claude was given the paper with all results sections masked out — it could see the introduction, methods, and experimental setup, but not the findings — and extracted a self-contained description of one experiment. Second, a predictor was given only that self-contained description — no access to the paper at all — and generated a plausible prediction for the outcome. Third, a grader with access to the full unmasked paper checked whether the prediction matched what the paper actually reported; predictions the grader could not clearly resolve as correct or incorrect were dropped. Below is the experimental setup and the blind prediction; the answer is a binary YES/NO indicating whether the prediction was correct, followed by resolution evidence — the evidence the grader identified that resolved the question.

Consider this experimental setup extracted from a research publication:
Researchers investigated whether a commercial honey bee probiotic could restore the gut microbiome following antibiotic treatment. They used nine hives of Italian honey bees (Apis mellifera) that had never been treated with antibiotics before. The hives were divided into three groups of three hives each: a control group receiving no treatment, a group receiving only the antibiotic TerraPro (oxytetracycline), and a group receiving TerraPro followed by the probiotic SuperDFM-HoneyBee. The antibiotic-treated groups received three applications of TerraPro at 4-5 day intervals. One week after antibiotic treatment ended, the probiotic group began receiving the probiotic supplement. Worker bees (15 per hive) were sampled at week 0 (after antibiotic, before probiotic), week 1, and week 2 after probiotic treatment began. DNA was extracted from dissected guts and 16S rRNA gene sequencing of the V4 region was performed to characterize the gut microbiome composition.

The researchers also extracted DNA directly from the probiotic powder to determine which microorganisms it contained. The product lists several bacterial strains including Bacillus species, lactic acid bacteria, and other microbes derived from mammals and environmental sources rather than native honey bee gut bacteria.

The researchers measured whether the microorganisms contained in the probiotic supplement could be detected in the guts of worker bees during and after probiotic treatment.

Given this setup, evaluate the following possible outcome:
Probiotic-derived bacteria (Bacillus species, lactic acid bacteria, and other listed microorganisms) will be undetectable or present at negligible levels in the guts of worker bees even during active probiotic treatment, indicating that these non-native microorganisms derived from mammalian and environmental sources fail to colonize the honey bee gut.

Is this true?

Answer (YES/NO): YES